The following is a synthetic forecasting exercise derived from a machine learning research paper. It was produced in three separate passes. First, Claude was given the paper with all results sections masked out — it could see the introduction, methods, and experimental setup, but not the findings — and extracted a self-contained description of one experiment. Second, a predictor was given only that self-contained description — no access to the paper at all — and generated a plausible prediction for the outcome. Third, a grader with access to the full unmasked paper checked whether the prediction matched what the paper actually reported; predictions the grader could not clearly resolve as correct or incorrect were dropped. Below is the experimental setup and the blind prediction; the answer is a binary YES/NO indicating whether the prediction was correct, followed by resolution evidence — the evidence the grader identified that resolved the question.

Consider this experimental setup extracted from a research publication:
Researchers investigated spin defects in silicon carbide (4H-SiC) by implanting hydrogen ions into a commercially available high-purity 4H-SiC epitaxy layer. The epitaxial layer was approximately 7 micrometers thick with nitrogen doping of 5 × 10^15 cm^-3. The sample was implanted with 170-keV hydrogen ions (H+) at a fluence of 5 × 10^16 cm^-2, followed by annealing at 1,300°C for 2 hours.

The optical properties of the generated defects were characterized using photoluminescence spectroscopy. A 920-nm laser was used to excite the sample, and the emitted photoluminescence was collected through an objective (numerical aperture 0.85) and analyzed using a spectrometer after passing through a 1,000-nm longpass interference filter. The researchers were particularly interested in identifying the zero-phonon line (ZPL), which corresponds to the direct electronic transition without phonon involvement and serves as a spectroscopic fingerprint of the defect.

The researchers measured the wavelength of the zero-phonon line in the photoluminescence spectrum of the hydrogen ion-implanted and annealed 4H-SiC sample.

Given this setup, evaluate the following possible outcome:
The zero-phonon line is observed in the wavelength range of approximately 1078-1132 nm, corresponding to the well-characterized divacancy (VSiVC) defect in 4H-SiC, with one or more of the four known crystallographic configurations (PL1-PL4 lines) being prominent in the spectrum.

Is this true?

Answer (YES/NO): NO